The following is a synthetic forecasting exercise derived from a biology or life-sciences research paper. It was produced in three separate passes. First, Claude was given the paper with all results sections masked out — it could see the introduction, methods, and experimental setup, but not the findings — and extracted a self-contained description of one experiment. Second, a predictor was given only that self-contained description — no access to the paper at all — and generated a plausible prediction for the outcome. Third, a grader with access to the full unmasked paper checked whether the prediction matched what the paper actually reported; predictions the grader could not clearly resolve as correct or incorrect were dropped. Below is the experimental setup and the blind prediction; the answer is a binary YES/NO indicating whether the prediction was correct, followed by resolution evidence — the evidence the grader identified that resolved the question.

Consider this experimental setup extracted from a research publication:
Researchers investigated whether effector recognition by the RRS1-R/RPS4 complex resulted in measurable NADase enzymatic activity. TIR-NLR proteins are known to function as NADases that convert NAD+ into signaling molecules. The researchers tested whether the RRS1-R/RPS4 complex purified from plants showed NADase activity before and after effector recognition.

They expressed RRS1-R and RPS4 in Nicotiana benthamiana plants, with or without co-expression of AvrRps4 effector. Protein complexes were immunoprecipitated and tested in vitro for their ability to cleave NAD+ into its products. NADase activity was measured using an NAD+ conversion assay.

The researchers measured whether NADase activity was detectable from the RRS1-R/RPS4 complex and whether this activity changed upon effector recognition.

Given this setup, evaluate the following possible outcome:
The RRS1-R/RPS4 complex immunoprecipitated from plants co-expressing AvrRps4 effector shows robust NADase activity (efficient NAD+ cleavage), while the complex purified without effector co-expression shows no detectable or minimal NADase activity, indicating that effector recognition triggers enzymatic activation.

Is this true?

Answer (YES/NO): YES